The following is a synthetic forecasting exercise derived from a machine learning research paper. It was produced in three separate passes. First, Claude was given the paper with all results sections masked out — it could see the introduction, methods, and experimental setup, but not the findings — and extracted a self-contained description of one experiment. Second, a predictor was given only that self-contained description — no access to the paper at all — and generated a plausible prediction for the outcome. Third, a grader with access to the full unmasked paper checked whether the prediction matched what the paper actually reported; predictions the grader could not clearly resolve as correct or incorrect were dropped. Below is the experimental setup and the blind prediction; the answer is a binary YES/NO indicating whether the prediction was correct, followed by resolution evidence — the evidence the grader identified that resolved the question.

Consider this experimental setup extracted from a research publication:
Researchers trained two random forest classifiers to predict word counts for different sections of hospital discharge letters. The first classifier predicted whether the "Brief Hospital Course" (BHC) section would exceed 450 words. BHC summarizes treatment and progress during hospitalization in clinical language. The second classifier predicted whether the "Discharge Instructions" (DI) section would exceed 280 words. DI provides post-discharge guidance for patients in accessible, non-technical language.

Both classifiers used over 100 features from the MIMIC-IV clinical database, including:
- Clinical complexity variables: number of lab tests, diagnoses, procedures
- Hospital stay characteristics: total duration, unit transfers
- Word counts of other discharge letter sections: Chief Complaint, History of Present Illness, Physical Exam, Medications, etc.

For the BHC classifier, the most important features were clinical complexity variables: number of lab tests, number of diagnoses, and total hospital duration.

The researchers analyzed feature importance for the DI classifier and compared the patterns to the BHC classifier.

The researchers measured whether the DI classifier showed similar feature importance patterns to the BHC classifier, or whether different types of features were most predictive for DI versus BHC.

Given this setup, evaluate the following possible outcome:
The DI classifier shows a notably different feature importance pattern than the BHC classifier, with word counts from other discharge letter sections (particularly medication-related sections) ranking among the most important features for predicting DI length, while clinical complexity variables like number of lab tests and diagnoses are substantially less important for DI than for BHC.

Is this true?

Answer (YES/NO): YES